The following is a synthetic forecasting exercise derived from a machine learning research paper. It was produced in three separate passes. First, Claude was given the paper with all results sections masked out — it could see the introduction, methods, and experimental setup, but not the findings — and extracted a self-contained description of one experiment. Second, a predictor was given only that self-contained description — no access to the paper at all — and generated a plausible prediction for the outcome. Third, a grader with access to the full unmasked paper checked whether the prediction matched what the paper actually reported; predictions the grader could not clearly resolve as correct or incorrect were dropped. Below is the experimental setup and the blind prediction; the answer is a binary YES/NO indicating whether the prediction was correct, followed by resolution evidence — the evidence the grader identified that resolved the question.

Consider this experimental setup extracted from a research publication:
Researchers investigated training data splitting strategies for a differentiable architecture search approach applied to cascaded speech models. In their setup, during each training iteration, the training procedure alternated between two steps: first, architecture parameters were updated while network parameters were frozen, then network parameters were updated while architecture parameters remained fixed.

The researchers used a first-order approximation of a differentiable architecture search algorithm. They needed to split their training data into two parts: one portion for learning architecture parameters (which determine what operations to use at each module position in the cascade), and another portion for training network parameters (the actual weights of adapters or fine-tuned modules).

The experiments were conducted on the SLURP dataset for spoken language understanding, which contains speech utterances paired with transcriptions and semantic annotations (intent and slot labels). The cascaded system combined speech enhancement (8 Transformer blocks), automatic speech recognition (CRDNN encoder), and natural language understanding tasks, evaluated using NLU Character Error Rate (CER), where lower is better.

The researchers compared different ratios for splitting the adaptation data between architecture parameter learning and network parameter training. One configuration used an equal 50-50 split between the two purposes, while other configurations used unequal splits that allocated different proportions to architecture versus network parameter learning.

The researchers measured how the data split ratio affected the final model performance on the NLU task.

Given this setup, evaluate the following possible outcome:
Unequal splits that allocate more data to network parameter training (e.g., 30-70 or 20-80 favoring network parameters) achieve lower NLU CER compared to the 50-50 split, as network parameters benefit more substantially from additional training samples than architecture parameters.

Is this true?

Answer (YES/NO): NO